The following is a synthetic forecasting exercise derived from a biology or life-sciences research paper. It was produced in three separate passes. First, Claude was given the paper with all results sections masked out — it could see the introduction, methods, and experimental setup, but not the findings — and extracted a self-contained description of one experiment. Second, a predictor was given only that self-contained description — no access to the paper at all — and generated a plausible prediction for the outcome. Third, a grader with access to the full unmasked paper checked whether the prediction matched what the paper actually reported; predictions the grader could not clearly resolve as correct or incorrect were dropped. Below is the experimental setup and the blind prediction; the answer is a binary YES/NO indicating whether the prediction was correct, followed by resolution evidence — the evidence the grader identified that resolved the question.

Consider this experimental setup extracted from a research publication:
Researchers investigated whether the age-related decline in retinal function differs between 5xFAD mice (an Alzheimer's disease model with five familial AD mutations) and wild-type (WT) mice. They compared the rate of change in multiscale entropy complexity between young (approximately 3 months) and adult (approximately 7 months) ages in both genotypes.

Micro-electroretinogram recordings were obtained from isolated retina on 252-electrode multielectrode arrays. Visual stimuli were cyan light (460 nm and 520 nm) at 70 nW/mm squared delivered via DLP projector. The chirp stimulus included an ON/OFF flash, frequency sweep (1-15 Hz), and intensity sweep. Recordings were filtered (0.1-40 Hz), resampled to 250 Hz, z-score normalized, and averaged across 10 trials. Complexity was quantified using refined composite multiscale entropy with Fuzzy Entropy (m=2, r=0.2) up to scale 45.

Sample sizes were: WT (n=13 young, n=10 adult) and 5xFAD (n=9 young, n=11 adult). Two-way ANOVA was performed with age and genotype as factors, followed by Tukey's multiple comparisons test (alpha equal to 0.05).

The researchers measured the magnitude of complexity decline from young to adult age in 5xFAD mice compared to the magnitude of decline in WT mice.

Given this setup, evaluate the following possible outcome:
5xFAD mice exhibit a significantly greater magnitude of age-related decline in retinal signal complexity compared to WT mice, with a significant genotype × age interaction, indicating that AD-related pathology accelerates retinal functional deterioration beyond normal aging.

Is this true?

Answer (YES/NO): NO